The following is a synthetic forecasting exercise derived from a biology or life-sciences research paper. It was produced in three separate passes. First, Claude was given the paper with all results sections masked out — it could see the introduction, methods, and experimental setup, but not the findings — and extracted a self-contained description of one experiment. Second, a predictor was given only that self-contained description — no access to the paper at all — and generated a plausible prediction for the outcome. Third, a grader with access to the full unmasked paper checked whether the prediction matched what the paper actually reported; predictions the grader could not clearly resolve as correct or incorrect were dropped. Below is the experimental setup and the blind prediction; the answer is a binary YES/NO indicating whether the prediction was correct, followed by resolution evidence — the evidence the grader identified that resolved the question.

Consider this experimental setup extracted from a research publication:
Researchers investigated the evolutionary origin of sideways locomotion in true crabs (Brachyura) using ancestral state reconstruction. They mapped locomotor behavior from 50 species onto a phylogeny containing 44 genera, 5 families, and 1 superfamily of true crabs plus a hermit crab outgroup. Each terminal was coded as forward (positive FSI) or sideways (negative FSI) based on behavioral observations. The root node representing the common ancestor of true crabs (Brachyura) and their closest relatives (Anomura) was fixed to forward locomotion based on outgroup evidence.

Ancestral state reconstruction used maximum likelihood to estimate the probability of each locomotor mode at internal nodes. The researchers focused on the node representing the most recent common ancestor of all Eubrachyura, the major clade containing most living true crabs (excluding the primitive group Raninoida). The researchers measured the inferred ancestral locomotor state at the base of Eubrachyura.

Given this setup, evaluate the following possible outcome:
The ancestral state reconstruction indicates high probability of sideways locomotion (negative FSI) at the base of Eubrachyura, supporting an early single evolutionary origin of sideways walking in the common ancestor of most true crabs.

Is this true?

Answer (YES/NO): YES